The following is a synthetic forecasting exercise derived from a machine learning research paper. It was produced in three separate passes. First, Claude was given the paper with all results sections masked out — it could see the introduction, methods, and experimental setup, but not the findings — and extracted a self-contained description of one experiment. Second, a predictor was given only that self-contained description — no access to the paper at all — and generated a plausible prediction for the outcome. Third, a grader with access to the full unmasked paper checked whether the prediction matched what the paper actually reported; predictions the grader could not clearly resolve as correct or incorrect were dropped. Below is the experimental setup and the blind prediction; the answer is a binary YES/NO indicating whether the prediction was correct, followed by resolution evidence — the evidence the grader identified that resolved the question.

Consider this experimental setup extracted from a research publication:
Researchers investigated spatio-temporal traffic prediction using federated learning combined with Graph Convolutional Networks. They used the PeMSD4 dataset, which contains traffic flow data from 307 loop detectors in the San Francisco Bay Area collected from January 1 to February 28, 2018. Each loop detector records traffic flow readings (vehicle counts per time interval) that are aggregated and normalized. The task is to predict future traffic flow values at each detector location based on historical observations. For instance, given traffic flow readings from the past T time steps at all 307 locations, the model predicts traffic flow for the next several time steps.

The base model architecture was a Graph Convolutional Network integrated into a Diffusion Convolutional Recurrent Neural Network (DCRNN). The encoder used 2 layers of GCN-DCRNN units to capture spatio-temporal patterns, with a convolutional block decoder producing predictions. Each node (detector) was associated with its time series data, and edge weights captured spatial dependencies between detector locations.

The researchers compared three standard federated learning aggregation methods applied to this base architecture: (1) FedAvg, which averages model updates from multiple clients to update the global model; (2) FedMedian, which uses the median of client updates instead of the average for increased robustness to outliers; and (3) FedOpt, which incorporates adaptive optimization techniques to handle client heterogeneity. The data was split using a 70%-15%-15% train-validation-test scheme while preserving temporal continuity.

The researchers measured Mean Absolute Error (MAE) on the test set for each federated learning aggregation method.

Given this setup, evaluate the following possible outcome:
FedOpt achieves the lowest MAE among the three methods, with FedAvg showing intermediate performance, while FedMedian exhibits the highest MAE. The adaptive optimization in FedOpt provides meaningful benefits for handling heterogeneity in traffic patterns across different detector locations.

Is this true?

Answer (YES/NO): NO